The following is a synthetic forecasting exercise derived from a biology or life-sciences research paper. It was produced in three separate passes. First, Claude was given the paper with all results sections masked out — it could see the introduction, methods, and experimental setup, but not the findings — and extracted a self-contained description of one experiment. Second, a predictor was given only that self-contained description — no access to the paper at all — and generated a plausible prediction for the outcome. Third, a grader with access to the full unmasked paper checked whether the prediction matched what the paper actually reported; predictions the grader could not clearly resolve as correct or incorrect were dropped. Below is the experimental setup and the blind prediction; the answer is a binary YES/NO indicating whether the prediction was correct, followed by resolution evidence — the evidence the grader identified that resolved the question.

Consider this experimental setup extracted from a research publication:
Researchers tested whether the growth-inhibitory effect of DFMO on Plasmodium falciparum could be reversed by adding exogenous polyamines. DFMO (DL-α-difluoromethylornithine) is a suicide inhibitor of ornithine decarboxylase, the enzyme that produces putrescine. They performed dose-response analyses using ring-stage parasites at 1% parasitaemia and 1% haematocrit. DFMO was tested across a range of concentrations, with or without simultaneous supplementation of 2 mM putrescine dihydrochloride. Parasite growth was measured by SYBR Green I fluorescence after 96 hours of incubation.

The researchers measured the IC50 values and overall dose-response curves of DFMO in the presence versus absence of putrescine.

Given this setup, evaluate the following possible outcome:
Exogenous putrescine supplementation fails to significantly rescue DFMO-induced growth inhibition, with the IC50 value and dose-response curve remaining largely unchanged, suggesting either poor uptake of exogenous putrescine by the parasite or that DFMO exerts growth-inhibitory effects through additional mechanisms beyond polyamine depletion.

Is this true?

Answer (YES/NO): NO